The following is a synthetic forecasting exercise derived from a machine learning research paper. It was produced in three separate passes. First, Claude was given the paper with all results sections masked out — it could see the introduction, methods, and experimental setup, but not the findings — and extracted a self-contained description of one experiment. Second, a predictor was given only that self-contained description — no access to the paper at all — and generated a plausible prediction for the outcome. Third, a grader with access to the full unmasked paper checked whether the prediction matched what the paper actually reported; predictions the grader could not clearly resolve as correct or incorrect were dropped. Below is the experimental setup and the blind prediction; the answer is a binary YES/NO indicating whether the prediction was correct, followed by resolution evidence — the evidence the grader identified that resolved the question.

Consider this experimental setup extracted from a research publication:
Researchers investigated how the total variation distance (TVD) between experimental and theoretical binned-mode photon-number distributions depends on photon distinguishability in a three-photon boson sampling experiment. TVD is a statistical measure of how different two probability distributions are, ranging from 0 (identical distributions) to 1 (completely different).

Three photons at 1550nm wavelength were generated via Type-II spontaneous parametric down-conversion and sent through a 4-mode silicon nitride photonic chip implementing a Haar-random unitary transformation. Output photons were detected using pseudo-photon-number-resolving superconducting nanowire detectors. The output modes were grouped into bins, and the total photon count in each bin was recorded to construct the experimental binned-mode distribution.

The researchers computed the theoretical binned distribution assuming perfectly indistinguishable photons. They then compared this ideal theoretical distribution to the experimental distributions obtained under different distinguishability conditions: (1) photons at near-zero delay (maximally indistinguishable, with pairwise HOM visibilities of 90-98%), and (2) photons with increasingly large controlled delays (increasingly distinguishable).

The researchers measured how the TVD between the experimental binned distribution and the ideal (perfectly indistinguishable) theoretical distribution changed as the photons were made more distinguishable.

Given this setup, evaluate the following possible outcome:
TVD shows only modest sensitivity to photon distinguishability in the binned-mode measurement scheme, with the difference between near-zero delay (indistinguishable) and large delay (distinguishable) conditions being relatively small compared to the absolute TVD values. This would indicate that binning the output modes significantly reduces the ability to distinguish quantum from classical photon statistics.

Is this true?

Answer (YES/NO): NO